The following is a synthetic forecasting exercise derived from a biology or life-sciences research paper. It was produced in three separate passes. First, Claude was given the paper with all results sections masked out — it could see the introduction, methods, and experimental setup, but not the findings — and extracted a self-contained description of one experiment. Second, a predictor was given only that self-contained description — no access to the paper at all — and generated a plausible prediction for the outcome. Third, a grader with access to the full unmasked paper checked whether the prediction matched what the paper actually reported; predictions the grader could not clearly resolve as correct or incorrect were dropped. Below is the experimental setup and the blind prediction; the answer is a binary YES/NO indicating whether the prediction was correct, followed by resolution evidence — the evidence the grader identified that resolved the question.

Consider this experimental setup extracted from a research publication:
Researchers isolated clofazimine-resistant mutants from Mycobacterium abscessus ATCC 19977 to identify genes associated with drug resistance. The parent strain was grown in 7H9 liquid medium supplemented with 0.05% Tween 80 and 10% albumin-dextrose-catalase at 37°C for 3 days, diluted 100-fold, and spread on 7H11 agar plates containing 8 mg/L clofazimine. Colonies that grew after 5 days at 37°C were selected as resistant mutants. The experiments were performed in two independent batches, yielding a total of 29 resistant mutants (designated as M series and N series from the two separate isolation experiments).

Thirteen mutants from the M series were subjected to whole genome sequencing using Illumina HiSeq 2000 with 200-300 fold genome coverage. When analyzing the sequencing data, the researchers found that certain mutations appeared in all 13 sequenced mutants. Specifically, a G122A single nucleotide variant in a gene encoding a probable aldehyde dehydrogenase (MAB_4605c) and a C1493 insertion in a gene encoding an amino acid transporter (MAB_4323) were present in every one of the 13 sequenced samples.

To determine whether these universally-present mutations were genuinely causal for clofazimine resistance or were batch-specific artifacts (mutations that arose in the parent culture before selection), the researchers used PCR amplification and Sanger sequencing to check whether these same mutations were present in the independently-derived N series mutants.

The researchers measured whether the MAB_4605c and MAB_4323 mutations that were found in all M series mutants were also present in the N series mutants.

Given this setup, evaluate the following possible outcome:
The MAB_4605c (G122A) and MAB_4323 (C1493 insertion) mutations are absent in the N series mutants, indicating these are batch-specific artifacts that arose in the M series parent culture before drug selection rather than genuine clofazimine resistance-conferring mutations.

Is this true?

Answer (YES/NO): YES